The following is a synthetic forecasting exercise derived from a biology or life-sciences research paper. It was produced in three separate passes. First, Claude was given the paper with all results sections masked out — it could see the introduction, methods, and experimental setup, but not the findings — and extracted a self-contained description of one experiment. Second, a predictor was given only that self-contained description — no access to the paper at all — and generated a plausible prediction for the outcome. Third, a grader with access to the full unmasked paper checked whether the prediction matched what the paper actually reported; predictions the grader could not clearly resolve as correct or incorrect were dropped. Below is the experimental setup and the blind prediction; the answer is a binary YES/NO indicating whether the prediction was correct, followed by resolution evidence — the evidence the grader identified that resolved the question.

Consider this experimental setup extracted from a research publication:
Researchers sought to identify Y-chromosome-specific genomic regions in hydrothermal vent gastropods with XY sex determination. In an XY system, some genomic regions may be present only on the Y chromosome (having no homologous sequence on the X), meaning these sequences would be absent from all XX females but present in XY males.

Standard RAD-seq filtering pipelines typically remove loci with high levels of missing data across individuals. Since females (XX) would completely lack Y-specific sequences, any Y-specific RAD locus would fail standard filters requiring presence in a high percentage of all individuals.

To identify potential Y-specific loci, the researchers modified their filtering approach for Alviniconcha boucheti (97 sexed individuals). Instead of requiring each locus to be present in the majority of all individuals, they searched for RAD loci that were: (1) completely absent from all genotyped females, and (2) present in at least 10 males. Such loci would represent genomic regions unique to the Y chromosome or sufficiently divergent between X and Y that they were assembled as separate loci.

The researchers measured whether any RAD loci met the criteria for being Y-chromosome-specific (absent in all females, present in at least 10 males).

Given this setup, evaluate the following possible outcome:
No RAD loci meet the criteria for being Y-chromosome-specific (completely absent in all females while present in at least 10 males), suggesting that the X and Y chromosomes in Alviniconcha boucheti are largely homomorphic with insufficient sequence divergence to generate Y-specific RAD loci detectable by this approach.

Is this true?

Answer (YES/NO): NO